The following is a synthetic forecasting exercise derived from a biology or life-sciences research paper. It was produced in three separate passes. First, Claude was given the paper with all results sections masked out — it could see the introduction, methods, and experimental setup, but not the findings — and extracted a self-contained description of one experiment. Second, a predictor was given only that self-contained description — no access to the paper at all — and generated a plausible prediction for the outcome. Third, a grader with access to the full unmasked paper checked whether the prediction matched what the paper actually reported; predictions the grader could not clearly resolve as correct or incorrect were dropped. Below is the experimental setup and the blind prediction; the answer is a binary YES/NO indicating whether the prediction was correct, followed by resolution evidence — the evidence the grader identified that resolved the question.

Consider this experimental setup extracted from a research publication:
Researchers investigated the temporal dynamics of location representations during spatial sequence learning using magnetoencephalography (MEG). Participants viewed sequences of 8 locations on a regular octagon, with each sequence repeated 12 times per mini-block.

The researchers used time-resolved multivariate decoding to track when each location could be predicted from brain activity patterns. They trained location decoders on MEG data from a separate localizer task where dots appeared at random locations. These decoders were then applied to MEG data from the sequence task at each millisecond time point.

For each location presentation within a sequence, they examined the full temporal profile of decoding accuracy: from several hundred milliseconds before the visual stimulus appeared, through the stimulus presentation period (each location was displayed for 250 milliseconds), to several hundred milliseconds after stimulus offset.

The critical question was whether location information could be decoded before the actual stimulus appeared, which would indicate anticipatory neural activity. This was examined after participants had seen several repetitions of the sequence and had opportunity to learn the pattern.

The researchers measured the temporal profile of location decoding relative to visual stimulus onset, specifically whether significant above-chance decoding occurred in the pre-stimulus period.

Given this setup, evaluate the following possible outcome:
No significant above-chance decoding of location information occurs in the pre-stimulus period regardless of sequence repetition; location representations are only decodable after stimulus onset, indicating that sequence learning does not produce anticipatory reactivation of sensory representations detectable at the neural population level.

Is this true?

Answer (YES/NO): NO